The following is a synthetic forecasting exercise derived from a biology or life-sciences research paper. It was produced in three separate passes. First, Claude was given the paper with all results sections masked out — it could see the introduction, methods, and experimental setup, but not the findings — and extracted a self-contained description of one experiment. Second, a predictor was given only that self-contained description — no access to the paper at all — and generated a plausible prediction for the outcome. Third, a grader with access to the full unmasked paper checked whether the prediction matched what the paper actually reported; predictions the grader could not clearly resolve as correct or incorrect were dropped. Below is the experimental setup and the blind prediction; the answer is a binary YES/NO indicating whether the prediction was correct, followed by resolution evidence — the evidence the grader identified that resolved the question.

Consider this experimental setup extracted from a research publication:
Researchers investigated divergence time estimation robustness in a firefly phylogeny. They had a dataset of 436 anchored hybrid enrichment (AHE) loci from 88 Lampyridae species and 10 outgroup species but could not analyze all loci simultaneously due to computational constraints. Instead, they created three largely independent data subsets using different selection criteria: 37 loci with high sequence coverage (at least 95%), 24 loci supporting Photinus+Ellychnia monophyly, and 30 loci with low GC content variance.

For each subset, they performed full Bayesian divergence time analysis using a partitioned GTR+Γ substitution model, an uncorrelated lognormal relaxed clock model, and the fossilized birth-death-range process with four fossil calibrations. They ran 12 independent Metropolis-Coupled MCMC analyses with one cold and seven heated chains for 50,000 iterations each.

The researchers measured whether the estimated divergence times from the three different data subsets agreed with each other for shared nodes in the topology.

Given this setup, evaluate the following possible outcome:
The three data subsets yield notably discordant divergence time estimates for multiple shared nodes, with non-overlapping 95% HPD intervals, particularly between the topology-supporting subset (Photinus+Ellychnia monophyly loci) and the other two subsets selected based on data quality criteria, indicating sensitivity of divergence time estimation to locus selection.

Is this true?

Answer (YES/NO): NO